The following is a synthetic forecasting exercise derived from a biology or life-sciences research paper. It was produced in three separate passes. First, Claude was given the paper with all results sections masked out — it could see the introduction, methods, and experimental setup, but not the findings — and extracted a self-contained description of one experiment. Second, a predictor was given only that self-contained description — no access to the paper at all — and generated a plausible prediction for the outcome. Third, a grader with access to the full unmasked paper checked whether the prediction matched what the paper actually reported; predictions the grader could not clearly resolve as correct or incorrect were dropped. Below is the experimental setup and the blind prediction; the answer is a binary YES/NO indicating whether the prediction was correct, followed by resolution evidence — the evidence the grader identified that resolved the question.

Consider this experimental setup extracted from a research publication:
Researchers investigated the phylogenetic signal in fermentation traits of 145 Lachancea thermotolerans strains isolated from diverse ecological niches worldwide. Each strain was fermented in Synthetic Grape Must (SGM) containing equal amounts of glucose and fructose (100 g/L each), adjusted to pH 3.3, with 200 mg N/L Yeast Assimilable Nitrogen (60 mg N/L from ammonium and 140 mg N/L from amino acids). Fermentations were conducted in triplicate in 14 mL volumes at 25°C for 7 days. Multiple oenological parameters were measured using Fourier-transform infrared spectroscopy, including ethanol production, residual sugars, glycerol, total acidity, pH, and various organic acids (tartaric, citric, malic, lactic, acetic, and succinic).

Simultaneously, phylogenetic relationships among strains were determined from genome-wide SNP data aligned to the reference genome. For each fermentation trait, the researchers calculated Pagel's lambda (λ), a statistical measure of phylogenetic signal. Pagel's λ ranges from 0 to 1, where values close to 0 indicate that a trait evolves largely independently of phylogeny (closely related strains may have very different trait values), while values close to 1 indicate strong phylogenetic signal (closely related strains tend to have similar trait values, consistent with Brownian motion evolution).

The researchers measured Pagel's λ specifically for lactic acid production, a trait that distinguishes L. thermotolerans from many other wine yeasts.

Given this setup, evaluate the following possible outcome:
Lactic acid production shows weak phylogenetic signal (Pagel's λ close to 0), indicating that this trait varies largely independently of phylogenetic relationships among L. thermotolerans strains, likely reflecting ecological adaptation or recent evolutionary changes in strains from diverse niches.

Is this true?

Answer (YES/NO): NO